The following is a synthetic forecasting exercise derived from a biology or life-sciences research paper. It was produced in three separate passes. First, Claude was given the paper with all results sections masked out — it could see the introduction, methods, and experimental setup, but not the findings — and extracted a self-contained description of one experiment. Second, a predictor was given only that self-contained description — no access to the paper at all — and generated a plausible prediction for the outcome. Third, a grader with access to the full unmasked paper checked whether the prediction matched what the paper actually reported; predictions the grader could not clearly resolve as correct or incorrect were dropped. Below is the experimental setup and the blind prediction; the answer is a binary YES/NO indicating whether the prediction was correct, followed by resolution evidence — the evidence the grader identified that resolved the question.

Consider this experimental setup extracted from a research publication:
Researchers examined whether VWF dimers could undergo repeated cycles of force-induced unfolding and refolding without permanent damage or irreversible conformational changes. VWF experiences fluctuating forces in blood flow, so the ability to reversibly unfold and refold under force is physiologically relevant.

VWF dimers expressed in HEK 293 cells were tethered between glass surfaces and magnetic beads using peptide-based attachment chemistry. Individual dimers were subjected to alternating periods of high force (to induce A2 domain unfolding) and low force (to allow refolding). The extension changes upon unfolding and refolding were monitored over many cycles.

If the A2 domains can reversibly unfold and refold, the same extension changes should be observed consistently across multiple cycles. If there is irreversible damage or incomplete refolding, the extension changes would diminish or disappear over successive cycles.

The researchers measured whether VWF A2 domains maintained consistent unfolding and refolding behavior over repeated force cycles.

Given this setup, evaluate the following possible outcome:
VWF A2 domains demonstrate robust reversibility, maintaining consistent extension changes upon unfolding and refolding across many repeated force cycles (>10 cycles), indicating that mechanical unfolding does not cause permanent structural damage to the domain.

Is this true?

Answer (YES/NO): YES